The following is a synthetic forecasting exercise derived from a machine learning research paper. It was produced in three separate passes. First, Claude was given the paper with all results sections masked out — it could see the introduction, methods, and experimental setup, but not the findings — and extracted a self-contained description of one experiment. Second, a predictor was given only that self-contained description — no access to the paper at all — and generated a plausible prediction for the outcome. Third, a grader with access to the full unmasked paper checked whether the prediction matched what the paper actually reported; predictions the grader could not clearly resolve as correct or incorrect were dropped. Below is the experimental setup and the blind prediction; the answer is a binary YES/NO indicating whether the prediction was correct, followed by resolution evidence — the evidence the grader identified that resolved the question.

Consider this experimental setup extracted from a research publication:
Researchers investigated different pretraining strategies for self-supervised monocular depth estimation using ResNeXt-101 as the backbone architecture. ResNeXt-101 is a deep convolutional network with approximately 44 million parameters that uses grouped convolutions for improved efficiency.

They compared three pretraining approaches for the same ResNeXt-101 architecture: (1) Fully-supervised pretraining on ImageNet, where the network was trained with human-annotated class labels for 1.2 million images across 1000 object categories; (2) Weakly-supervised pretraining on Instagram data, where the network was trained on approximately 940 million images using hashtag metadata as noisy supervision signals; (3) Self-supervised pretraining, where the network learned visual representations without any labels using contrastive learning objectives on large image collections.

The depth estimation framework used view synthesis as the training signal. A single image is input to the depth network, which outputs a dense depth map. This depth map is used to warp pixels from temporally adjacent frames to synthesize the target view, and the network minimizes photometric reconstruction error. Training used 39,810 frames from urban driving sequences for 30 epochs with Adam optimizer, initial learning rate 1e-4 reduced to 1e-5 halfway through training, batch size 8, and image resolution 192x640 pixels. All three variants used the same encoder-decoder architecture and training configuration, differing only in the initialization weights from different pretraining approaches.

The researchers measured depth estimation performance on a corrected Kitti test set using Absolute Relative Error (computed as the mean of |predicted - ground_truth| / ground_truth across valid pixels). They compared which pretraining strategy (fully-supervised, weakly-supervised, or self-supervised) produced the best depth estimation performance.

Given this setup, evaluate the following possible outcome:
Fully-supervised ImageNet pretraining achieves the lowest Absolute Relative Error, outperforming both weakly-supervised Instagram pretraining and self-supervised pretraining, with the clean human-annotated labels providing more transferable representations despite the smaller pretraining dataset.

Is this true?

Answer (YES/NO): NO